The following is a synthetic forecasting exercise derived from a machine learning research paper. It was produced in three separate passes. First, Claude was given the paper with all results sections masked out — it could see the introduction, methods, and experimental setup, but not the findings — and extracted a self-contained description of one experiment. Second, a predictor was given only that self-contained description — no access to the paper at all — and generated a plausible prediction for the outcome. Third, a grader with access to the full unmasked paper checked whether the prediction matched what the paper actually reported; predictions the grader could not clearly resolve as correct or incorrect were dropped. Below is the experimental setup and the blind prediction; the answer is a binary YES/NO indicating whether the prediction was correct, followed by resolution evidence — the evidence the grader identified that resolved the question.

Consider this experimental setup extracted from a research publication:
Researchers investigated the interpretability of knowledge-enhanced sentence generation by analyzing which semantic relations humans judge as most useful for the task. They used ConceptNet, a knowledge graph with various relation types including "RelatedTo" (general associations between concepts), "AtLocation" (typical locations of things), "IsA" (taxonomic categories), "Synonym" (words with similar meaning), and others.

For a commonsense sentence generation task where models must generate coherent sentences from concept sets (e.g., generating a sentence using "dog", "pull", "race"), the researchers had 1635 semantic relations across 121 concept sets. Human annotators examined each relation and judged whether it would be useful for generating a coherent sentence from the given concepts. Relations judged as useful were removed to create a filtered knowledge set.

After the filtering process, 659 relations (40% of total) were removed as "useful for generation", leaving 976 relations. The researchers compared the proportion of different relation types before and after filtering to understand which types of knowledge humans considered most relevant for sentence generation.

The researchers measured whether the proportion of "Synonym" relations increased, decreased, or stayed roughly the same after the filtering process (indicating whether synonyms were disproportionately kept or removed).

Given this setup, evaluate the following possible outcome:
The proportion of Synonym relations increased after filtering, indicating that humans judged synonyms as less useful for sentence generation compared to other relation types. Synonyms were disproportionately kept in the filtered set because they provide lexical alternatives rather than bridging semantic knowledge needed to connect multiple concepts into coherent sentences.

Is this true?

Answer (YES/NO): YES